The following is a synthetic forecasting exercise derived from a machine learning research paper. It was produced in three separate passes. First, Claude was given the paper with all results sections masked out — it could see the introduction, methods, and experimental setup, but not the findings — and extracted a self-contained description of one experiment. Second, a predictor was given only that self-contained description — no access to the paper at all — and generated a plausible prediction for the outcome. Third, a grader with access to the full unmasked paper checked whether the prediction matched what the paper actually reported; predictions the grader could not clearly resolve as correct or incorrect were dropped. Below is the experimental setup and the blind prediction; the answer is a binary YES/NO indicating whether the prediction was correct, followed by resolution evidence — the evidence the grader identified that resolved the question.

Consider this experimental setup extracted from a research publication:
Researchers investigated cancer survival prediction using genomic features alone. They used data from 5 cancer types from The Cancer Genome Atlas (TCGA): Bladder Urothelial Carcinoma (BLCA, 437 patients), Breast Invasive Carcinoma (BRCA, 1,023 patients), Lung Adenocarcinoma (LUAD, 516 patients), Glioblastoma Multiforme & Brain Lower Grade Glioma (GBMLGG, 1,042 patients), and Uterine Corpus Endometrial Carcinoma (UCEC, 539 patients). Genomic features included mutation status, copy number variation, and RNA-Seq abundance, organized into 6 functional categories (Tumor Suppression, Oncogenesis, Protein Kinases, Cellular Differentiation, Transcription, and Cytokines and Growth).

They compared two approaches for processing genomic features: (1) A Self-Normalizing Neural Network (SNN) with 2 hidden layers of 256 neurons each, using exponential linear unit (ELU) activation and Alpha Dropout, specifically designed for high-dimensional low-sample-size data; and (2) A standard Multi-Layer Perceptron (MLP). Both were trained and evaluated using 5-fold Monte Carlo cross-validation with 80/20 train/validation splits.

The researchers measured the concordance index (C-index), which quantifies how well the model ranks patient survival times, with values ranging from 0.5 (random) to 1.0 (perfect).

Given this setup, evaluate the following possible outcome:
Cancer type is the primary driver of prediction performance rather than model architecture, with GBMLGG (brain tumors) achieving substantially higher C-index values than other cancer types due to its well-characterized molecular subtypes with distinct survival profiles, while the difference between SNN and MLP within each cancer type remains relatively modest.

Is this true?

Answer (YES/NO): NO